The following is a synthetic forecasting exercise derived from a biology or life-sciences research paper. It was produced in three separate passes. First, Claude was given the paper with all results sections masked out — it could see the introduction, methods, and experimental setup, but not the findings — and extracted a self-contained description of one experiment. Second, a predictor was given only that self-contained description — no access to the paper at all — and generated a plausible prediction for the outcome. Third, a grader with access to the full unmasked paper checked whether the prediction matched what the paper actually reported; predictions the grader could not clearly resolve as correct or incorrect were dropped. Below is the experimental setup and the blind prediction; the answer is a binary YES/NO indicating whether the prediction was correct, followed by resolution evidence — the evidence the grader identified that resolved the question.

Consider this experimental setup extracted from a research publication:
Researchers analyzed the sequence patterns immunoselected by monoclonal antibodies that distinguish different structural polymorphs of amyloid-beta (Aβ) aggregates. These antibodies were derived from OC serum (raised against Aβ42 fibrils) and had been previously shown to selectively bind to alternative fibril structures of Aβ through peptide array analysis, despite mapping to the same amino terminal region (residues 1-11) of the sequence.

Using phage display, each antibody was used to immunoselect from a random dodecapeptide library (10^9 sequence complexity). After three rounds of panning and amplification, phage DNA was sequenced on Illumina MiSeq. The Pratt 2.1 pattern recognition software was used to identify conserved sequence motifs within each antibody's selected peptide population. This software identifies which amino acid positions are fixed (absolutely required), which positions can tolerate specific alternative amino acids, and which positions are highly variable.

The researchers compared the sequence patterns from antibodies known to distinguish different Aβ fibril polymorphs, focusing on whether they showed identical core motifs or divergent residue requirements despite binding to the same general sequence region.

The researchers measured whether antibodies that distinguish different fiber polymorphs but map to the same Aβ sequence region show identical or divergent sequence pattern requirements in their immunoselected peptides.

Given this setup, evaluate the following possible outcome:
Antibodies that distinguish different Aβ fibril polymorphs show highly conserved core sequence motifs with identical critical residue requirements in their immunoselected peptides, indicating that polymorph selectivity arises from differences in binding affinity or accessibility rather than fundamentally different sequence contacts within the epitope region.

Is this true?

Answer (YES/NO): NO